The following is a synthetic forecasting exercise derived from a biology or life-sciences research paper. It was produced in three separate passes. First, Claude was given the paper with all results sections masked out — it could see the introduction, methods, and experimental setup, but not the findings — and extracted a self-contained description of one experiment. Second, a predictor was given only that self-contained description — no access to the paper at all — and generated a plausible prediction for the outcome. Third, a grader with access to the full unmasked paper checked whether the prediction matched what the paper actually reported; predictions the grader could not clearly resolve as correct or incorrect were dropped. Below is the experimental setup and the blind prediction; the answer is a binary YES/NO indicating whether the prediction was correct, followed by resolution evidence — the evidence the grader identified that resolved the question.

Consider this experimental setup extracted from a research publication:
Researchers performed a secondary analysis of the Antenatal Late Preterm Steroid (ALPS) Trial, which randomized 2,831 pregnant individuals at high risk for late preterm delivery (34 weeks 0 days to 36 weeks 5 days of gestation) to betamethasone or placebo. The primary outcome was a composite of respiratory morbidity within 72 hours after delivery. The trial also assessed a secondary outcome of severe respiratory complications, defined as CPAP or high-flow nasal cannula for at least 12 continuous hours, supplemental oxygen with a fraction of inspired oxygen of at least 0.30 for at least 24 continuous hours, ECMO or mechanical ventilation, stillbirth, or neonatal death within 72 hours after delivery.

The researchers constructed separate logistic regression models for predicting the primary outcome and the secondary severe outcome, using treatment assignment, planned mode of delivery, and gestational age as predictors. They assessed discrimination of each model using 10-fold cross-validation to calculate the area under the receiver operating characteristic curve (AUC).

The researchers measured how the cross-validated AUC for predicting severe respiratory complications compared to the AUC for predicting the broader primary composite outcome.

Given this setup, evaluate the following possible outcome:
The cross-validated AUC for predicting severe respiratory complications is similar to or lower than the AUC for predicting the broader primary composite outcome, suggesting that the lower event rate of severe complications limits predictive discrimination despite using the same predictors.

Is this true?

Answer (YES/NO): NO